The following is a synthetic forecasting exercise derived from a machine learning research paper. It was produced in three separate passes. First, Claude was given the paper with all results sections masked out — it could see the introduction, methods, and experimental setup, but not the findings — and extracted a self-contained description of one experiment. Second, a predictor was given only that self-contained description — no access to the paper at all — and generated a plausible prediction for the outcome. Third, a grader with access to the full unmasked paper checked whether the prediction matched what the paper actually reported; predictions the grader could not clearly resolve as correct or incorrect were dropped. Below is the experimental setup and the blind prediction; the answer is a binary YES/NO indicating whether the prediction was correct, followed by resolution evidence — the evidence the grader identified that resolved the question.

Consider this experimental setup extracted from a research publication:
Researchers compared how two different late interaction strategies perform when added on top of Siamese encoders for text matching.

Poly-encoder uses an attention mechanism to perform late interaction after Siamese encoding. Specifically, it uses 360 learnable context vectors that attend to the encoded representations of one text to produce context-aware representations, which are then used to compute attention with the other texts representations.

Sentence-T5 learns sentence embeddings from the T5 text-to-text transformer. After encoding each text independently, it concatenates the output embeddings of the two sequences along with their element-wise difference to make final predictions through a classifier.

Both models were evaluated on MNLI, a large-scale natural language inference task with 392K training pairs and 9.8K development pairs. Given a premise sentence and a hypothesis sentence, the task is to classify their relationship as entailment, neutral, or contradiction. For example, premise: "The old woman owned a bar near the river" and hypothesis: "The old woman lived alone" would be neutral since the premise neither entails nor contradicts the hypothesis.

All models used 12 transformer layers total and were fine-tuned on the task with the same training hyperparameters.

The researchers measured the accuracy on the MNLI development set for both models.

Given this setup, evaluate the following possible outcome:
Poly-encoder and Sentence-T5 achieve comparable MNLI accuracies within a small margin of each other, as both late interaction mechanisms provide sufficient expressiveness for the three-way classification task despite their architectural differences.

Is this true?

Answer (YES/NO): YES